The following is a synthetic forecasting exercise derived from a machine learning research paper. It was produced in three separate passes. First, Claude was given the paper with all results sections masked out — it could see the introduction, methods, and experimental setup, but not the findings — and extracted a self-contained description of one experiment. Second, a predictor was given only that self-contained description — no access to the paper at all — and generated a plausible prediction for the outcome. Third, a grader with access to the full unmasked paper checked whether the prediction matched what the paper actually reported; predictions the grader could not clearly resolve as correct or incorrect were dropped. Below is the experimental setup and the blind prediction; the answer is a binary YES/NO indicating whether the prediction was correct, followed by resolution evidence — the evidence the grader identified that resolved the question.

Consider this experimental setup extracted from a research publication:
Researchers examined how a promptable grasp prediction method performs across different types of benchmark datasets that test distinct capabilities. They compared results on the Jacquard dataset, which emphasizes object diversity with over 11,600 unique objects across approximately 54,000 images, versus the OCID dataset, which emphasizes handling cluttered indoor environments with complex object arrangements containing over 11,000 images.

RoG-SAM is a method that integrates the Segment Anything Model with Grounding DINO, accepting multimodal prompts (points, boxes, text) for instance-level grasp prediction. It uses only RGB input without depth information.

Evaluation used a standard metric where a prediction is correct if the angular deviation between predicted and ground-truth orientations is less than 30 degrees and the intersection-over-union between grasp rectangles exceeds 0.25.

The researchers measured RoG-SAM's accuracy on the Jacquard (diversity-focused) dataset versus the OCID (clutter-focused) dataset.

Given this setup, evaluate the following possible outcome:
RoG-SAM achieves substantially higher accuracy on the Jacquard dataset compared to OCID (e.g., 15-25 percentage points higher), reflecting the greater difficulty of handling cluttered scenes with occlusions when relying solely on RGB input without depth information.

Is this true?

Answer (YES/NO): NO